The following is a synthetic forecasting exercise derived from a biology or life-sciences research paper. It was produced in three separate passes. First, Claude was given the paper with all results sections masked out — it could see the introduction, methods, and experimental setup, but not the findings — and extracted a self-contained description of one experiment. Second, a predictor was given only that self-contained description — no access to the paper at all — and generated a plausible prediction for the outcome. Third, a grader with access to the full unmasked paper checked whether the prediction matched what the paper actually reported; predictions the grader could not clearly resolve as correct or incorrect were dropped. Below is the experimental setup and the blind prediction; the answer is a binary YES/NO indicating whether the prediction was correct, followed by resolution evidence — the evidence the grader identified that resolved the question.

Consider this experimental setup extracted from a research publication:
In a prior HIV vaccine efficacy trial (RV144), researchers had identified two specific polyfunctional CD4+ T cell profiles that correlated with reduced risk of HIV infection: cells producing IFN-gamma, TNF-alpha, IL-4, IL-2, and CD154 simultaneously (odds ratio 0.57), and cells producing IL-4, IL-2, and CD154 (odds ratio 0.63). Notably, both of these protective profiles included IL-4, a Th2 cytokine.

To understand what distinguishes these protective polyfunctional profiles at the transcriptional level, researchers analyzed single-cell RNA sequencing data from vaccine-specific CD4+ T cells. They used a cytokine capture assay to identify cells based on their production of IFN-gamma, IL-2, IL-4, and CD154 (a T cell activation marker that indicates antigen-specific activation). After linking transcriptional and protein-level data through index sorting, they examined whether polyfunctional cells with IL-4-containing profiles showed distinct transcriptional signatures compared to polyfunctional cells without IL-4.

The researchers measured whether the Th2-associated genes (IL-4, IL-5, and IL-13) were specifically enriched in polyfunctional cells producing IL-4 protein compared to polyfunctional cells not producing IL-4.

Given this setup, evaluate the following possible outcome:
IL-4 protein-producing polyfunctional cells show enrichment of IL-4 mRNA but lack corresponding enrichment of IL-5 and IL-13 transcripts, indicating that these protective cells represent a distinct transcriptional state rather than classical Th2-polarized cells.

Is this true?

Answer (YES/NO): NO